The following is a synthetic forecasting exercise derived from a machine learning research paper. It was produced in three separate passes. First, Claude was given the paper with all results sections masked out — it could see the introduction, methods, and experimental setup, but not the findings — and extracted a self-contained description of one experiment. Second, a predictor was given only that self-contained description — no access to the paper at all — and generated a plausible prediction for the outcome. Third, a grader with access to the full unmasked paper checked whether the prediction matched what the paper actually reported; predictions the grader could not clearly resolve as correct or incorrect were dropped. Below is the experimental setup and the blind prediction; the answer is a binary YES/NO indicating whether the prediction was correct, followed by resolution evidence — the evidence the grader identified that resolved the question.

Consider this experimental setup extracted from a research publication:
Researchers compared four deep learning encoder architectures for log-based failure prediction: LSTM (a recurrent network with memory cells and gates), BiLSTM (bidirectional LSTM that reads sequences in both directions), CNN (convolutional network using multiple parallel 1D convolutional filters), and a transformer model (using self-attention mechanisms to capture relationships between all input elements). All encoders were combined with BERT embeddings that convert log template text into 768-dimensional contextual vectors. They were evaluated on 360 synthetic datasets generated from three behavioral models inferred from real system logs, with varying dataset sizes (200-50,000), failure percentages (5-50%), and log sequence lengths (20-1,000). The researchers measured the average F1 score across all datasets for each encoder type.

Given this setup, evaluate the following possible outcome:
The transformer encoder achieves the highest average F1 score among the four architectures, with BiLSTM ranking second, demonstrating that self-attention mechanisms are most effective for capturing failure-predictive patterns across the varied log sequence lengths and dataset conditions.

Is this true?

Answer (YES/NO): NO